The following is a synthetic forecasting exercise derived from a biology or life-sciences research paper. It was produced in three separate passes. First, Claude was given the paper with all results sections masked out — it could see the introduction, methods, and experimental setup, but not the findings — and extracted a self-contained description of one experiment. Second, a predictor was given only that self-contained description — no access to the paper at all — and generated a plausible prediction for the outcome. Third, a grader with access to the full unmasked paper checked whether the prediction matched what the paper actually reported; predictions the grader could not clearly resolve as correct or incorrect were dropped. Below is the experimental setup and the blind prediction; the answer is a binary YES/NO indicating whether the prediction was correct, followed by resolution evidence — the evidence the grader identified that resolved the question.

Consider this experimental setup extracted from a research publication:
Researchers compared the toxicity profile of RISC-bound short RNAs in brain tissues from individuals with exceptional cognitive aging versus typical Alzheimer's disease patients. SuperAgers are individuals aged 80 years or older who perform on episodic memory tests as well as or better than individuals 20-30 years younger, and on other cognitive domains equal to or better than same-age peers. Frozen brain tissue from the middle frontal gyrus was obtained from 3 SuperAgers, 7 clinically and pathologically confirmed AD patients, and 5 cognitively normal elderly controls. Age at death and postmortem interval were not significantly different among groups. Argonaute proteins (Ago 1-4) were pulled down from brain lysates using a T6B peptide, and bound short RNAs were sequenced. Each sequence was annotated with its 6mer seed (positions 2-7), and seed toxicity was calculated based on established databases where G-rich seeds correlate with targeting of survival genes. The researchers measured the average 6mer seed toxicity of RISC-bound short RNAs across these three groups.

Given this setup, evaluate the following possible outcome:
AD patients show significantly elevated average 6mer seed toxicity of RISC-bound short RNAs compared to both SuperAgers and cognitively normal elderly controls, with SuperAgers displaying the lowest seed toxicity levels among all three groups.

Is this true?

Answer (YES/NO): NO